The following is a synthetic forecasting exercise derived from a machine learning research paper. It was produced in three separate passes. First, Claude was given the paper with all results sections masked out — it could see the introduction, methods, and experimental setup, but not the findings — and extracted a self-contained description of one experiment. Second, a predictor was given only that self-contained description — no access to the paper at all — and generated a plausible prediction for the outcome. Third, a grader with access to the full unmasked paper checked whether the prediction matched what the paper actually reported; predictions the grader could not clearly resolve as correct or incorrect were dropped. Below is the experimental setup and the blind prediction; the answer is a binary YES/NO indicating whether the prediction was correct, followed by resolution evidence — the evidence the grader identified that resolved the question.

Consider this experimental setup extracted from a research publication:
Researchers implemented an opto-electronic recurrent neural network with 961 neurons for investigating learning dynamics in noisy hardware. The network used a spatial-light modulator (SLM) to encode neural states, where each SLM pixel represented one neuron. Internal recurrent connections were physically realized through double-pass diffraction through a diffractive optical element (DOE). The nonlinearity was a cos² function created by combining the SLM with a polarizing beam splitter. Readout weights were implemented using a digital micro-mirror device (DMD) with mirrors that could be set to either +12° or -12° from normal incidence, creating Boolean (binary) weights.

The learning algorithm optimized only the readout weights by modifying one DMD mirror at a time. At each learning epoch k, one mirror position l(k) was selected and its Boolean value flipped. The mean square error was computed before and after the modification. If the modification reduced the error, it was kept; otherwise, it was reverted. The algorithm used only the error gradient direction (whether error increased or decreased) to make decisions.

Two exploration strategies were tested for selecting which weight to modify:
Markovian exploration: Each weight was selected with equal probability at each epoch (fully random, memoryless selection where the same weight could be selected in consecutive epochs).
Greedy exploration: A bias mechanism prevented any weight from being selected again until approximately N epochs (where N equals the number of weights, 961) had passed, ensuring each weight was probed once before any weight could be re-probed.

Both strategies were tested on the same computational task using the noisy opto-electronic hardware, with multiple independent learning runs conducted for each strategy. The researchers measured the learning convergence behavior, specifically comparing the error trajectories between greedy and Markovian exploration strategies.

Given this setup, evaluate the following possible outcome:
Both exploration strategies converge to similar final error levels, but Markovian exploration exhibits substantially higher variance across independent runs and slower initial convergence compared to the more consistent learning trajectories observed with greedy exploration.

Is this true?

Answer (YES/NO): NO